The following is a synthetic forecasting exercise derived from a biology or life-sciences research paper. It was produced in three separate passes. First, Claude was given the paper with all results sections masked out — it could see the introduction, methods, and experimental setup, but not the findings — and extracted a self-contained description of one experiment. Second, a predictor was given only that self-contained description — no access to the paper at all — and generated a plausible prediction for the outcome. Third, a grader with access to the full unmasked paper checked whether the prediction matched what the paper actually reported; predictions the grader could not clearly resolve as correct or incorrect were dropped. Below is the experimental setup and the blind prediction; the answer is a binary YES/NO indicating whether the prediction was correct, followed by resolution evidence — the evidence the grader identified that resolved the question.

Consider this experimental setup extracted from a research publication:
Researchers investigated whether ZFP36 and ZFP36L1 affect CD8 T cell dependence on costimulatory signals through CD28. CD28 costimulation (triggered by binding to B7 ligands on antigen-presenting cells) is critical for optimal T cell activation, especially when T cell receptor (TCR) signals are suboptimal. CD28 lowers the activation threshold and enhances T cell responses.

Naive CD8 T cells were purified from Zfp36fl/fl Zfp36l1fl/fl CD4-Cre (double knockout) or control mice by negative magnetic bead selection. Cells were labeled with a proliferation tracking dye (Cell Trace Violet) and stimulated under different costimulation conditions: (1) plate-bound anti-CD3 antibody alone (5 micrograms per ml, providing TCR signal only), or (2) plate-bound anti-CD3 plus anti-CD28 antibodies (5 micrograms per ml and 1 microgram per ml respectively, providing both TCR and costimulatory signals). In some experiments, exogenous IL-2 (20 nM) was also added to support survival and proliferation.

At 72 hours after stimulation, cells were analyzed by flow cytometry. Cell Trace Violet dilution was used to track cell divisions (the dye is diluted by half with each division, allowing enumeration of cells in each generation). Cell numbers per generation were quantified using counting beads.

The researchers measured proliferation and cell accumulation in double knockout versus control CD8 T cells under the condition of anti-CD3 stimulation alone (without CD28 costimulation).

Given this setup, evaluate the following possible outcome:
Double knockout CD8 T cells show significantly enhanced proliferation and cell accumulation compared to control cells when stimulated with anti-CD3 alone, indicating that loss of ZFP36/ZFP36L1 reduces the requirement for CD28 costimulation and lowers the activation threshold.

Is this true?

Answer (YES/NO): YES